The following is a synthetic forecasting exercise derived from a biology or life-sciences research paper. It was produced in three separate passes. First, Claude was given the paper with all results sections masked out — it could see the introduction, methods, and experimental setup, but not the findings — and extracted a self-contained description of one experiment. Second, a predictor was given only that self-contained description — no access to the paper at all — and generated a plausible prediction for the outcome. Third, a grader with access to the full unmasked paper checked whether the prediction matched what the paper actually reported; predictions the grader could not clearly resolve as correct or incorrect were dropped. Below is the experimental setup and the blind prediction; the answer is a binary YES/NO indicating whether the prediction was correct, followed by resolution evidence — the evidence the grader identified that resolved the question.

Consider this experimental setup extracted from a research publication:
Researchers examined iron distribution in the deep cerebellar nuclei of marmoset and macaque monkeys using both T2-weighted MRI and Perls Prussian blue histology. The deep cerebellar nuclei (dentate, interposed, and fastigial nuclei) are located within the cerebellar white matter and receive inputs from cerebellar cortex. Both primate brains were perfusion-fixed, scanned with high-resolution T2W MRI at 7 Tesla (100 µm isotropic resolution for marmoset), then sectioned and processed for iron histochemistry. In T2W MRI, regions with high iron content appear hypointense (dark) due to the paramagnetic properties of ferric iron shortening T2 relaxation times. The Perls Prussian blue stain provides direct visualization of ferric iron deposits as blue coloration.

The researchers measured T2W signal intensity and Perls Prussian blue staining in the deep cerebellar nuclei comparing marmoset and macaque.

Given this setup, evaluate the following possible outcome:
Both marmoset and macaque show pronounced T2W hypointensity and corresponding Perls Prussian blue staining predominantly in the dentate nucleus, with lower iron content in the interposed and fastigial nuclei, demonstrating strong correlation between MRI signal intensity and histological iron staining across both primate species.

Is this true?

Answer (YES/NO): NO